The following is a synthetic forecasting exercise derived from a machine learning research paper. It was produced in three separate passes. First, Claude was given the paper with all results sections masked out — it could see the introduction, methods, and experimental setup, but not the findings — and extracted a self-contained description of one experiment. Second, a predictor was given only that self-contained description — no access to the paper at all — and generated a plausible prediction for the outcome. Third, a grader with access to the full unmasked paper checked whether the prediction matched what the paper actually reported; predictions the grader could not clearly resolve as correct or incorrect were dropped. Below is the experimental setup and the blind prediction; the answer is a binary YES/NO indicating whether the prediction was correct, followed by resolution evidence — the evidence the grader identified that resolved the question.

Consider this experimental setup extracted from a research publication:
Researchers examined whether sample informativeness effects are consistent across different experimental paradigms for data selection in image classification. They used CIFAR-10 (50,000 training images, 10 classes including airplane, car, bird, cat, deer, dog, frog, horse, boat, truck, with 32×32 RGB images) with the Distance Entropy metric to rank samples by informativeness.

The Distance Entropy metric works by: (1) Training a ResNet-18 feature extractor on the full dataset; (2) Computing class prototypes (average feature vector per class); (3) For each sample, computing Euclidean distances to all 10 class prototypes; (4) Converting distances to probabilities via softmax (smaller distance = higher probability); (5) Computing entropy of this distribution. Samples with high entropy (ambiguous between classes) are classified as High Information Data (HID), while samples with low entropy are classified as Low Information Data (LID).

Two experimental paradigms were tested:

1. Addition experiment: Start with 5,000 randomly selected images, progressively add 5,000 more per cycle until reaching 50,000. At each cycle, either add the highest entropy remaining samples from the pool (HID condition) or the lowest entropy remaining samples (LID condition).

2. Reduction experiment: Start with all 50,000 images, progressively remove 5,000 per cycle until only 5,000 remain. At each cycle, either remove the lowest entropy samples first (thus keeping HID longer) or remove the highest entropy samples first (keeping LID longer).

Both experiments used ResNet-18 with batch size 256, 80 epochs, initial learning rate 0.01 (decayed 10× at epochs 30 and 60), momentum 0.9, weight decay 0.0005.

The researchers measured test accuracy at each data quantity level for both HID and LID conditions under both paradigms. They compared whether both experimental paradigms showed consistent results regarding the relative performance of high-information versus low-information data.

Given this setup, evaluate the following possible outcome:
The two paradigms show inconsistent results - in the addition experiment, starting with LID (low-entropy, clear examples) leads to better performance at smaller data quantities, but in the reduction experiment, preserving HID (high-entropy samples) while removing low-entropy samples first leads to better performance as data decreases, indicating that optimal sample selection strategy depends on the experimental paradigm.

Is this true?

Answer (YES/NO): NO